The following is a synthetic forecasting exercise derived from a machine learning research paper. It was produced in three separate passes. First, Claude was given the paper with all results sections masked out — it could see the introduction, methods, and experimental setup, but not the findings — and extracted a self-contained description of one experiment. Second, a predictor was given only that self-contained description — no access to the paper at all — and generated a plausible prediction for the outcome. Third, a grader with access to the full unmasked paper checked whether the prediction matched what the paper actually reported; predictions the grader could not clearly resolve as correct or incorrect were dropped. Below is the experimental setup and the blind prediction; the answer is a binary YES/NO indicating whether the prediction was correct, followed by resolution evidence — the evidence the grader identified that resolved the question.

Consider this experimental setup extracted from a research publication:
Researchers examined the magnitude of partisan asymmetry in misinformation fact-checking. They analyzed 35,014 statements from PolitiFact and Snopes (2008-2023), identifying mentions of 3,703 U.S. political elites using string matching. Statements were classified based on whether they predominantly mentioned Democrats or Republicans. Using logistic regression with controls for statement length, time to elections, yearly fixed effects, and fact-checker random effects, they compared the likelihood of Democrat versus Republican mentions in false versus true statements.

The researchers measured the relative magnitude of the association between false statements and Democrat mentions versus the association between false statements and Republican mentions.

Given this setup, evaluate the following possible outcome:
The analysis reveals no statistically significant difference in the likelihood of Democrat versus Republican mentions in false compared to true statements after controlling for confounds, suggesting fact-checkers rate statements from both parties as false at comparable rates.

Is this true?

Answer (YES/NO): NO